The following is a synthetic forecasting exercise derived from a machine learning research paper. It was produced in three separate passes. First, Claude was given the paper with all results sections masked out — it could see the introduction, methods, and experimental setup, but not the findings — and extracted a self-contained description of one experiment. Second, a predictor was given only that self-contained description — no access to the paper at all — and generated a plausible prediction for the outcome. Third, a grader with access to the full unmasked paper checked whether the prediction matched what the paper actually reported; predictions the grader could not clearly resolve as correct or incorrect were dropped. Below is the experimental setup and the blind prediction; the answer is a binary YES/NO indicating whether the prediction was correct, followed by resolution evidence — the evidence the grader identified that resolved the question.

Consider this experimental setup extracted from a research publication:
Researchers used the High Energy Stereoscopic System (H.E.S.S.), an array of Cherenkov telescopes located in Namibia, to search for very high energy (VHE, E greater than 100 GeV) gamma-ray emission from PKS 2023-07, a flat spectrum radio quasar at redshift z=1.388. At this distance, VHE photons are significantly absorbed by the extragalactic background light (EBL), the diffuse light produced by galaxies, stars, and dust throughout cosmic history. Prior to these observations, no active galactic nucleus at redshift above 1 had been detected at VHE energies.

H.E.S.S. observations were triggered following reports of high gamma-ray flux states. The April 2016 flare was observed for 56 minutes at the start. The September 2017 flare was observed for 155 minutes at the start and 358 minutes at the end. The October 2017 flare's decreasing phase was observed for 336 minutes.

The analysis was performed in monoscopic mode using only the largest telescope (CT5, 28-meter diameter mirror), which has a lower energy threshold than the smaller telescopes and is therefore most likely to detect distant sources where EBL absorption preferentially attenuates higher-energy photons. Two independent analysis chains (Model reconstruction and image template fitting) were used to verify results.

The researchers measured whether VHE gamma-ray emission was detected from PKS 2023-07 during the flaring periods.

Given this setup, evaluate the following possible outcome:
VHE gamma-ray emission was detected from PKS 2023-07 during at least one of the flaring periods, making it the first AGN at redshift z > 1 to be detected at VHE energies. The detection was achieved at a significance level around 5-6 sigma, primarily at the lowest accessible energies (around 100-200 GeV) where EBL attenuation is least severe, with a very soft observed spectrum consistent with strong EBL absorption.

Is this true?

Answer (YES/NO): NO